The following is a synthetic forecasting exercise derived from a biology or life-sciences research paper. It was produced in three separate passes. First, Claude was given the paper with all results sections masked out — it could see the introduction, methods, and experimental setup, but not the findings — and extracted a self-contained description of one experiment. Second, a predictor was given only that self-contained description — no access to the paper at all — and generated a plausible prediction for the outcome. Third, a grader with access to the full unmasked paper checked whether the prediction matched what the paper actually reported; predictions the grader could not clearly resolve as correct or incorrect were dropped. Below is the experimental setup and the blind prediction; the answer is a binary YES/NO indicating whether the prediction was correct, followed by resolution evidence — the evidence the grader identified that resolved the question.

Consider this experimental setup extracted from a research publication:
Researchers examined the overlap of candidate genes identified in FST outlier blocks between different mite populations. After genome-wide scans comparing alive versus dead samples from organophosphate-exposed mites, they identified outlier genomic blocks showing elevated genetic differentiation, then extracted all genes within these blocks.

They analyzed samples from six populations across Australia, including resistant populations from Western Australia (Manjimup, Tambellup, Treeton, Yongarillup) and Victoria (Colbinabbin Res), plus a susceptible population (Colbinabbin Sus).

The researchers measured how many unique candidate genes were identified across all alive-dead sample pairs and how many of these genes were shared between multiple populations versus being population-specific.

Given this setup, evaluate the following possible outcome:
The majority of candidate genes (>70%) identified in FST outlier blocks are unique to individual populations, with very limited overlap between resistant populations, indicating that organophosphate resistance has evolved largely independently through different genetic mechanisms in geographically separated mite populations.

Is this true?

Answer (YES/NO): YES